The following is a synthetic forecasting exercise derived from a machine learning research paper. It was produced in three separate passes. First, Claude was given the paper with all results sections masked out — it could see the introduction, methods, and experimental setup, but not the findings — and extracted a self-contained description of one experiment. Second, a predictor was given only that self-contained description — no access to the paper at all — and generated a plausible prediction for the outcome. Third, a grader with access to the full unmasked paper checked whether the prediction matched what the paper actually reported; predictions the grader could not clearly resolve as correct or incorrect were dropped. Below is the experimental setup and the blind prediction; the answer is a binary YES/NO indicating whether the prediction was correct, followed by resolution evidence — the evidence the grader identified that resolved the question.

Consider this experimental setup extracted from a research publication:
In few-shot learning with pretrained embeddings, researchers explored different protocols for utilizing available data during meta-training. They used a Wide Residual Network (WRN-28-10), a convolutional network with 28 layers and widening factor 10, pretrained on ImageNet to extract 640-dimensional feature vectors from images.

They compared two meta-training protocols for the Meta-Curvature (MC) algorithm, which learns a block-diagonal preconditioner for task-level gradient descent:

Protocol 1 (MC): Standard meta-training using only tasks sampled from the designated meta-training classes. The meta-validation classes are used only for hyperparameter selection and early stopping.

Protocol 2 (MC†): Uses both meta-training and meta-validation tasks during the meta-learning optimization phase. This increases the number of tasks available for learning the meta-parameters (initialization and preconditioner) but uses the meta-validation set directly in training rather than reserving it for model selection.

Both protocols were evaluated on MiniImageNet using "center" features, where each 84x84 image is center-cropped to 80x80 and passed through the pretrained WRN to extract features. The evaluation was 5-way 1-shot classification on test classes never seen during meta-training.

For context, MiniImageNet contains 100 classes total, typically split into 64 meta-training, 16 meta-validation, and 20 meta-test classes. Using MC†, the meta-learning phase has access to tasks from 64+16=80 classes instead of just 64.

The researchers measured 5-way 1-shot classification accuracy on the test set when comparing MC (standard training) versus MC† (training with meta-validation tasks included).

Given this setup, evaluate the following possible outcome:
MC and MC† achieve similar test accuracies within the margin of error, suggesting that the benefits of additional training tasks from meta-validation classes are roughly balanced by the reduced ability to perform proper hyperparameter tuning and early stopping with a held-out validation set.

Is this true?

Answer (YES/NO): NO